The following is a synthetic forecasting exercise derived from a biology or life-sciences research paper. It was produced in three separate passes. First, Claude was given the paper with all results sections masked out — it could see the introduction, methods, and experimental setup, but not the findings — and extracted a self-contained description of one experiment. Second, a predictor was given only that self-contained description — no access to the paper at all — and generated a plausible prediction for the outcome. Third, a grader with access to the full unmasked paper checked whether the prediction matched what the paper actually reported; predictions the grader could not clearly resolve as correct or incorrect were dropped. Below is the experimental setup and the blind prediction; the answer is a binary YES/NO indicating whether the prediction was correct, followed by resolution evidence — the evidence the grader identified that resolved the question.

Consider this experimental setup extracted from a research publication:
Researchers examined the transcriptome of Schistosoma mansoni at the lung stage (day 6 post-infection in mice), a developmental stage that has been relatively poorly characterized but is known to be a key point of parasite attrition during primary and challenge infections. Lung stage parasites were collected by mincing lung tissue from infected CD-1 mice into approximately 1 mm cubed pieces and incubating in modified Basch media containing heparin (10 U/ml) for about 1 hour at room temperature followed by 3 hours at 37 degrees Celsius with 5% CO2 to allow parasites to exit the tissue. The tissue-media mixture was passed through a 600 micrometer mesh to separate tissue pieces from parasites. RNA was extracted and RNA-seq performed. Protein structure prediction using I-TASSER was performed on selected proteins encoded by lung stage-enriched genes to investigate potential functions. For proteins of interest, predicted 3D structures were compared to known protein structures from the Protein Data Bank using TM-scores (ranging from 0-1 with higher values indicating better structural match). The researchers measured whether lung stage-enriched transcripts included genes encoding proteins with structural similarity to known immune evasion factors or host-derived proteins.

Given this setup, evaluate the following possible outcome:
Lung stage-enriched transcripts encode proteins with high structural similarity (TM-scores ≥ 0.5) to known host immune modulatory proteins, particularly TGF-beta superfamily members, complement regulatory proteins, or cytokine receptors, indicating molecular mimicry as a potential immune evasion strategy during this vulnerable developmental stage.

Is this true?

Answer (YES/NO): YES